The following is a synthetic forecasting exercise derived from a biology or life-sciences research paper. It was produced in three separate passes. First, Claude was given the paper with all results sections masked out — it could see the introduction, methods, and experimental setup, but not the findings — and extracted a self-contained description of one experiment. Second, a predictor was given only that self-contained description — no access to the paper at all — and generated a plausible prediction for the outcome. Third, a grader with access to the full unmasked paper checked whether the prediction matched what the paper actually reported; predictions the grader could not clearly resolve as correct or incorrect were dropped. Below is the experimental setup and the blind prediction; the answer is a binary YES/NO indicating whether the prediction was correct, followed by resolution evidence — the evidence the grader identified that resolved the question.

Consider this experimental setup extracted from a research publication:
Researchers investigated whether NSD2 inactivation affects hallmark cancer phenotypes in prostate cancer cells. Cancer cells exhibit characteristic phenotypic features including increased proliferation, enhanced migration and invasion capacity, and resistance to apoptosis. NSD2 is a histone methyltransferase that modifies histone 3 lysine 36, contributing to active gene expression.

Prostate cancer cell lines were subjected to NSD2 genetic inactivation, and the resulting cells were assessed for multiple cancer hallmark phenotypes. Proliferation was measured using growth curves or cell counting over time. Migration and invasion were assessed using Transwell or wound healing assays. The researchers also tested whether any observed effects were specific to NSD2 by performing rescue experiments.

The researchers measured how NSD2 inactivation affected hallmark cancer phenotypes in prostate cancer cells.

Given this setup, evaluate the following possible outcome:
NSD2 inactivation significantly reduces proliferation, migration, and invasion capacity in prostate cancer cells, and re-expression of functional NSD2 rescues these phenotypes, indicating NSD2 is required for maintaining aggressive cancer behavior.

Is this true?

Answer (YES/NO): YES